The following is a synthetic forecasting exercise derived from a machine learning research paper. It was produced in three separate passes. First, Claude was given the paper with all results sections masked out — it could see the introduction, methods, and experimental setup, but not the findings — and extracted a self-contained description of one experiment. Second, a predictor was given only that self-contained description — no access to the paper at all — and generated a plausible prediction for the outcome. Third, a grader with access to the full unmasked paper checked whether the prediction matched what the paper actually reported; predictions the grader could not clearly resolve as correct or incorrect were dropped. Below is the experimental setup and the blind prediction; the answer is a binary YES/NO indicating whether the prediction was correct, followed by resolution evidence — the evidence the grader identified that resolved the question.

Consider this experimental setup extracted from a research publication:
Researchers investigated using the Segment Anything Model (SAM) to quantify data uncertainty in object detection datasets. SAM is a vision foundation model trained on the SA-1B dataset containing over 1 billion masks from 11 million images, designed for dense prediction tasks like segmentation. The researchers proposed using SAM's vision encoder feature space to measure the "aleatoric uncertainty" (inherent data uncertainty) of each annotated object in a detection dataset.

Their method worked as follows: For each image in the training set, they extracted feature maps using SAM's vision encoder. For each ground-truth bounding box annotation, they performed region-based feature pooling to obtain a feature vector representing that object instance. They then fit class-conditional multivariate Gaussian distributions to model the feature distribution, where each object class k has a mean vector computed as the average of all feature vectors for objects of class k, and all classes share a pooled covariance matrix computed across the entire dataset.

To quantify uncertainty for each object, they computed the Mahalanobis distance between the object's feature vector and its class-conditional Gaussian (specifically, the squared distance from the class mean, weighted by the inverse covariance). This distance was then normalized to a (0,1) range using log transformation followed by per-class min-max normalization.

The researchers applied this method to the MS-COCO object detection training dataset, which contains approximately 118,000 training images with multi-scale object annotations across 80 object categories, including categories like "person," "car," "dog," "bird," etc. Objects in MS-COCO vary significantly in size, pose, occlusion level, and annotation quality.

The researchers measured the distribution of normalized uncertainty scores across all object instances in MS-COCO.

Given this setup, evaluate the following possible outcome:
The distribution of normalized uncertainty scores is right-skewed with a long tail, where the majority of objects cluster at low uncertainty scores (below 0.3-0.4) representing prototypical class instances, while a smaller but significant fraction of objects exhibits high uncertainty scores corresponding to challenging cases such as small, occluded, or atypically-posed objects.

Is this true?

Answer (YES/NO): NO